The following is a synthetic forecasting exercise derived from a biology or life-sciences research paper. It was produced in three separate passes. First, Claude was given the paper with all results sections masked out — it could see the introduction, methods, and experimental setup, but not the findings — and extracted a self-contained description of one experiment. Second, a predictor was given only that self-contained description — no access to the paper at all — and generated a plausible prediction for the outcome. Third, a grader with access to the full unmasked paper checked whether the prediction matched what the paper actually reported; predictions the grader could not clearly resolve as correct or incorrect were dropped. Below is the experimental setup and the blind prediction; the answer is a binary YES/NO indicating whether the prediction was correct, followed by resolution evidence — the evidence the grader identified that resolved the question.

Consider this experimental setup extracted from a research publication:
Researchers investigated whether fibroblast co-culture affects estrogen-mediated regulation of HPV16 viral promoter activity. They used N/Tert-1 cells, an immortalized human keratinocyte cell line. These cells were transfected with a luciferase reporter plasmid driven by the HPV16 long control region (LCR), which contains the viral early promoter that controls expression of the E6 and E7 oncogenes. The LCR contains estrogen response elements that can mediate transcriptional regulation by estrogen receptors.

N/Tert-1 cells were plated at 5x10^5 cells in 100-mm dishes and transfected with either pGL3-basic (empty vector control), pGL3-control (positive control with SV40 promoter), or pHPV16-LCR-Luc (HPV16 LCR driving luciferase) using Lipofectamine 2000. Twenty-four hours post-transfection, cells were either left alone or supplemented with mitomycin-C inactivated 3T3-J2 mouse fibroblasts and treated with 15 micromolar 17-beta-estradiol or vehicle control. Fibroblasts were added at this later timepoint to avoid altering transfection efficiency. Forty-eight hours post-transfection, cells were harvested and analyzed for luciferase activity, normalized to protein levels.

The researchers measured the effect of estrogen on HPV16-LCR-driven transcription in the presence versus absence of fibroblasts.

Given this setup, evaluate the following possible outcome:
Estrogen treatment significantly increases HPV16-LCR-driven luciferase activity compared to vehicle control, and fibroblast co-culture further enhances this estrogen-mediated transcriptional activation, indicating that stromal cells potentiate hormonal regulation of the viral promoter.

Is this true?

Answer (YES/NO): NO